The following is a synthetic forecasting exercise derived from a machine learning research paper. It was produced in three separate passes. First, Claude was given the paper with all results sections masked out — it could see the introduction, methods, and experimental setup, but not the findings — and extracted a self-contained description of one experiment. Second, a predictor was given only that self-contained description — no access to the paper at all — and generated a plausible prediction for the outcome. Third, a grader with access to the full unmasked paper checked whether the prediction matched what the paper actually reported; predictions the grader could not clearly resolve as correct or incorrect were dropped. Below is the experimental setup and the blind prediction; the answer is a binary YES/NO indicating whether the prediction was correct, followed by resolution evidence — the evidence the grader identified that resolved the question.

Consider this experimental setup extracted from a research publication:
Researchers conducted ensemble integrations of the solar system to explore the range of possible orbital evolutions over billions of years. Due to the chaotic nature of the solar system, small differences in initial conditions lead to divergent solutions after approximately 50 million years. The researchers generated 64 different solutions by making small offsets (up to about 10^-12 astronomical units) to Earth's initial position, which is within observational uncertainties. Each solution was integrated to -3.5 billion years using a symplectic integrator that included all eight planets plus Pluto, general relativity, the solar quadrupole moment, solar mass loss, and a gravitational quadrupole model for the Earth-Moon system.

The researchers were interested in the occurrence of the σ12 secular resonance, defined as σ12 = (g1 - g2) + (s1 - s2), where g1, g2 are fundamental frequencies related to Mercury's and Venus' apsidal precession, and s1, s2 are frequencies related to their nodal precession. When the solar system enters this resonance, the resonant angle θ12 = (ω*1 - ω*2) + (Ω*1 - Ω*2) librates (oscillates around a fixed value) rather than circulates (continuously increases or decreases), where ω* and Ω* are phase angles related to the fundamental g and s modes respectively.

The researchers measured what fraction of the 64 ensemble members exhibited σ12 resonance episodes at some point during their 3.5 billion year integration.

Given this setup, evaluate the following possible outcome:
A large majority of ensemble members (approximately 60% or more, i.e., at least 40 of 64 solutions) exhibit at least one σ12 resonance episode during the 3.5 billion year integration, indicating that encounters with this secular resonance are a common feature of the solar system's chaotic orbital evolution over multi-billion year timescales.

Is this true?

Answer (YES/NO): NO